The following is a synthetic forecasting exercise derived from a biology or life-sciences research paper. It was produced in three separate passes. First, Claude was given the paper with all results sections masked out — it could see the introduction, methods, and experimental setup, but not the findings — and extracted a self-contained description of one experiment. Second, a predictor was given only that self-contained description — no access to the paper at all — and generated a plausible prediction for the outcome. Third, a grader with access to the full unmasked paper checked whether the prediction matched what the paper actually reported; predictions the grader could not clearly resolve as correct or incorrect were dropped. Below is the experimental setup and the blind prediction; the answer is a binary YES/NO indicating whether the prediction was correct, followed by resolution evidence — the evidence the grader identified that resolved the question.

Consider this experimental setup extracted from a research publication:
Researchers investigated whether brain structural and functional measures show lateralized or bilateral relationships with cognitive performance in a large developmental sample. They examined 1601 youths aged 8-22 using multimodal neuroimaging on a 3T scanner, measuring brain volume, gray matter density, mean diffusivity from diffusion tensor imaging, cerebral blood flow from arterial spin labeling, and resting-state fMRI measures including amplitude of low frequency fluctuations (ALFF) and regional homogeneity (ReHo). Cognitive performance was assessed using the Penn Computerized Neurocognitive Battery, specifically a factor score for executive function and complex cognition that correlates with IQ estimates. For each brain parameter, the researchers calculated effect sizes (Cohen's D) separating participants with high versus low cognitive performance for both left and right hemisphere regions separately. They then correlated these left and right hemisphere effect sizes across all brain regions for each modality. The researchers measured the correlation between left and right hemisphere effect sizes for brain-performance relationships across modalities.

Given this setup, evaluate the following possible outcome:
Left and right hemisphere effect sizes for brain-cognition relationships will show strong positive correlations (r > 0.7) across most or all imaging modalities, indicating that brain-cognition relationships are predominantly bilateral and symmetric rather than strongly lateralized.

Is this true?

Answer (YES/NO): YES